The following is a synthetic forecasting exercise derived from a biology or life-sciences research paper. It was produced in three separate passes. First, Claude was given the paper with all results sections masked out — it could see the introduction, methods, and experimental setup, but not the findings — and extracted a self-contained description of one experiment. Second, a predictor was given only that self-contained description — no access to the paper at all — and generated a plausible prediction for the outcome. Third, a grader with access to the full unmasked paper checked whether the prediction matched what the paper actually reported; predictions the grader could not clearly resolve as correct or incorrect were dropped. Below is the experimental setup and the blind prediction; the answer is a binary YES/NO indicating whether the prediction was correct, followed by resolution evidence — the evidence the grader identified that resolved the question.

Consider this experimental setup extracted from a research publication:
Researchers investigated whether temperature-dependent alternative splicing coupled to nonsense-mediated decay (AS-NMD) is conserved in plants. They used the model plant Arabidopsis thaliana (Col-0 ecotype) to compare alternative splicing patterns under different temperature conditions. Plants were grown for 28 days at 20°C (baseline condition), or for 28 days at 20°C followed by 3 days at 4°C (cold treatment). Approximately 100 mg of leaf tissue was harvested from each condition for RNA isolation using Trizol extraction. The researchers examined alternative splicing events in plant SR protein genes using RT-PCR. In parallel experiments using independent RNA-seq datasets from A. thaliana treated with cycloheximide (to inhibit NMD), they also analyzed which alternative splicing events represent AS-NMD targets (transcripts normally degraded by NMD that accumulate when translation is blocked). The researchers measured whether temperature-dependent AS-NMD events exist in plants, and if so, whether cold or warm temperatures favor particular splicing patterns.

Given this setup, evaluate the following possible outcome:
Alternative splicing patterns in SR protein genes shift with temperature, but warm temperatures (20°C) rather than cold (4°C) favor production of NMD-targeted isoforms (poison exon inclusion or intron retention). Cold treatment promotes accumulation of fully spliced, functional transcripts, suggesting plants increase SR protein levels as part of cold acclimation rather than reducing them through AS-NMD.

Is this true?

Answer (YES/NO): NO